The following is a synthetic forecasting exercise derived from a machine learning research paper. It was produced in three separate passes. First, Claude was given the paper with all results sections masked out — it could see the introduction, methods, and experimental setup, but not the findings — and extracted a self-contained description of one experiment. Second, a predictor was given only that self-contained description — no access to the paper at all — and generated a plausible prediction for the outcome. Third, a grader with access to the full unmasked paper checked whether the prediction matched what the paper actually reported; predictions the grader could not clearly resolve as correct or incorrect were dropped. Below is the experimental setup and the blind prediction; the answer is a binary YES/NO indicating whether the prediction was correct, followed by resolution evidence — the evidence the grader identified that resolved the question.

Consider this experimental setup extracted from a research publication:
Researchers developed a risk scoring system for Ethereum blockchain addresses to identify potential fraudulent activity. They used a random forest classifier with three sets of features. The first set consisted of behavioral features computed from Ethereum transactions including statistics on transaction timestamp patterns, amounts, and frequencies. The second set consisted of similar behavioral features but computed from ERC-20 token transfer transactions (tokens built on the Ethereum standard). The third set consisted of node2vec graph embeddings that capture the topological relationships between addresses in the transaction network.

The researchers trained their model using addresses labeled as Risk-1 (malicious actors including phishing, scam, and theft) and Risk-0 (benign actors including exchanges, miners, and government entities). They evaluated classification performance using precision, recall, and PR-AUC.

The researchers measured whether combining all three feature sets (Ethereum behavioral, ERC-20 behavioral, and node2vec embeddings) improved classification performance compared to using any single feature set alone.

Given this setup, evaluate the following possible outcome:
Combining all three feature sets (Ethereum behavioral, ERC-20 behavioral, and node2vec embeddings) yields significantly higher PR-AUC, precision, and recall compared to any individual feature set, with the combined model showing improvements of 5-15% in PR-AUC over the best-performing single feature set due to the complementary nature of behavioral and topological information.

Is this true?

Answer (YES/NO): YES